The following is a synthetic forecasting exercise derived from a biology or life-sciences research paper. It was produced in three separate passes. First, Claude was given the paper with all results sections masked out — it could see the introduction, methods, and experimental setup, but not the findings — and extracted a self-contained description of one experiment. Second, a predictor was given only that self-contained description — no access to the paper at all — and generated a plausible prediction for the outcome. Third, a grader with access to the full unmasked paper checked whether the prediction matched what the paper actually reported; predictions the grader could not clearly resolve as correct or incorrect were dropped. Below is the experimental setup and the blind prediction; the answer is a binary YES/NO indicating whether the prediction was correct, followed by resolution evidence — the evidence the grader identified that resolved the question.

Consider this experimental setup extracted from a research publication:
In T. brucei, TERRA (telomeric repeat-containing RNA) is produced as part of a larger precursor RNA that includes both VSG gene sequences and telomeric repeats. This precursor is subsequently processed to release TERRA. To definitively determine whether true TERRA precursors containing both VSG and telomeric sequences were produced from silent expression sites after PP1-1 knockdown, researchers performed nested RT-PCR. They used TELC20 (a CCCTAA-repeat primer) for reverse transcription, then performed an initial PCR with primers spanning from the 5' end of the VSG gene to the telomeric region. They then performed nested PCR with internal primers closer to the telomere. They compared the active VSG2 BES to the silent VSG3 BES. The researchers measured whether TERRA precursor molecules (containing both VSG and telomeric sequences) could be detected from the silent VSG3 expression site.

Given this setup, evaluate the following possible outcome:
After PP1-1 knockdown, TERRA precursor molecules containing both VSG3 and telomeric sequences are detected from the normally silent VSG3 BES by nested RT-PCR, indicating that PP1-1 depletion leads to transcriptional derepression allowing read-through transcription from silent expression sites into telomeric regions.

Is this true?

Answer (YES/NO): NO